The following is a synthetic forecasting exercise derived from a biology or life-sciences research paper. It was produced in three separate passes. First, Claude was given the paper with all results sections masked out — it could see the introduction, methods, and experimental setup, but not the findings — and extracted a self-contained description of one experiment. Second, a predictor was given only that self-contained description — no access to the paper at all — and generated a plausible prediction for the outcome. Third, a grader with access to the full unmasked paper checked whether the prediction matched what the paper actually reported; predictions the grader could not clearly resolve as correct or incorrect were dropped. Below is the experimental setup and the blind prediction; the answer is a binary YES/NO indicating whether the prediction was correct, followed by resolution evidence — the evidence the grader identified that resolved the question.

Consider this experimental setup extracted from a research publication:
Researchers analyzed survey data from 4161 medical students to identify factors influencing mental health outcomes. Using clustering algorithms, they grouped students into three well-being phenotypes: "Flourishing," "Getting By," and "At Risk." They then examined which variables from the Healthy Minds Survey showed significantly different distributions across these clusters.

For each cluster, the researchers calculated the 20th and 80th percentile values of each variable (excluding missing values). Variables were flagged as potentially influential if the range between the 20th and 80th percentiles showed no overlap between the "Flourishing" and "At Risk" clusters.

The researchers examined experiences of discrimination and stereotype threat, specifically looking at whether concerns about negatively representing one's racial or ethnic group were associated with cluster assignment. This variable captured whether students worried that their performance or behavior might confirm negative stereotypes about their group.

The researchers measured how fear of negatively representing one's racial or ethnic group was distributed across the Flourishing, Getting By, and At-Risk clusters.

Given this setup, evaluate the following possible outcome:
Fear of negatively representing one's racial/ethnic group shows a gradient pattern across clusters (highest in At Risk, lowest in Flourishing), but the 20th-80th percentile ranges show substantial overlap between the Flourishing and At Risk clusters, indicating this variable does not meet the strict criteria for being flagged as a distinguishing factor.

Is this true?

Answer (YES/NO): YES